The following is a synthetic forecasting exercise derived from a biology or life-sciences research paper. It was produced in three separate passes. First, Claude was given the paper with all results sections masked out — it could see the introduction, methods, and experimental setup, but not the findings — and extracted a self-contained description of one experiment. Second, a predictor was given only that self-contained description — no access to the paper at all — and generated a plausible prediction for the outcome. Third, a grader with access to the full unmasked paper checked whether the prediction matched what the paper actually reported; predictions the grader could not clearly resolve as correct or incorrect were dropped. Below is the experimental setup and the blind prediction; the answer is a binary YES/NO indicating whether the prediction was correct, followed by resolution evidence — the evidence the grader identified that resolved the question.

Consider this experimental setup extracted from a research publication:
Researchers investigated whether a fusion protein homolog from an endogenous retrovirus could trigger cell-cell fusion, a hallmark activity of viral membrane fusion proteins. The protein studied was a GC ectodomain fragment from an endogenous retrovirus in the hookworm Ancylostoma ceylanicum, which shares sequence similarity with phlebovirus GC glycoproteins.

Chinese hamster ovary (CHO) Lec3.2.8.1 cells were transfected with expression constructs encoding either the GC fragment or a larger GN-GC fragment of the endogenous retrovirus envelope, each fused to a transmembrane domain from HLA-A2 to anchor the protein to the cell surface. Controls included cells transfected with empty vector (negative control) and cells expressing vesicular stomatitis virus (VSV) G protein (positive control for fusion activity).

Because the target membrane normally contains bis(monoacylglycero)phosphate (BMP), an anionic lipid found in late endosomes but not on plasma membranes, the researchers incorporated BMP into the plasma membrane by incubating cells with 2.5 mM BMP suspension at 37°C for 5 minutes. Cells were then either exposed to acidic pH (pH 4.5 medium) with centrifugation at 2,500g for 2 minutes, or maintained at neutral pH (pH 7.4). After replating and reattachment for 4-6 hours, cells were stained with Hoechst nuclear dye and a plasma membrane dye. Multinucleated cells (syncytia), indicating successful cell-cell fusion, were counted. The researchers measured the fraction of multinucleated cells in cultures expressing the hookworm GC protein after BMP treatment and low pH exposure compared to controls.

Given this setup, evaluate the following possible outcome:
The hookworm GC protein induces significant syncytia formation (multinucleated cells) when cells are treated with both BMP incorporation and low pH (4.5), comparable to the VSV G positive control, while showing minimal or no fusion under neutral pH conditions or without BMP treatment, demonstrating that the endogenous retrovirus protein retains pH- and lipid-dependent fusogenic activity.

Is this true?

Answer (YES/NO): NO